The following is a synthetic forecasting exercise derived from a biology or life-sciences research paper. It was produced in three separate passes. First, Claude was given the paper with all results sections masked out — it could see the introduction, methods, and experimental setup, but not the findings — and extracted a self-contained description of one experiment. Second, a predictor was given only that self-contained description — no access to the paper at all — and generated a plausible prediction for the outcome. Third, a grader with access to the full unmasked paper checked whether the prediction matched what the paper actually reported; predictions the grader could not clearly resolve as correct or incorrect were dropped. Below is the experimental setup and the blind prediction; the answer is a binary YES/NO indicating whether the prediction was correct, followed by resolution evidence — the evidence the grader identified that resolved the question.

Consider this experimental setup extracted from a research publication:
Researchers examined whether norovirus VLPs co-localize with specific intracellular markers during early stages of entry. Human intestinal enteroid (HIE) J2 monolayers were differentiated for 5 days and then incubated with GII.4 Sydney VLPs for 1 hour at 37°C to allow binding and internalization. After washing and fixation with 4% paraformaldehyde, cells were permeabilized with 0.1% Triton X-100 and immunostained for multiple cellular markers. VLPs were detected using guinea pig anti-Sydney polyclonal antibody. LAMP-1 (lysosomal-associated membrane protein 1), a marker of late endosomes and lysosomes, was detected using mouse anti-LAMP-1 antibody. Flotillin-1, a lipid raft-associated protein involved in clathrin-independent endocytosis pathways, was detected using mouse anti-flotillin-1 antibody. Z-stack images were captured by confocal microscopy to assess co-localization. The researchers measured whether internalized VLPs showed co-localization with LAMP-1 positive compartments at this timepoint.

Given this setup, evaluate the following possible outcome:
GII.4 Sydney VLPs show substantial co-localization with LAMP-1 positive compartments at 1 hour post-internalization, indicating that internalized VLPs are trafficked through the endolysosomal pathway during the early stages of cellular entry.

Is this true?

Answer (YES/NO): NO